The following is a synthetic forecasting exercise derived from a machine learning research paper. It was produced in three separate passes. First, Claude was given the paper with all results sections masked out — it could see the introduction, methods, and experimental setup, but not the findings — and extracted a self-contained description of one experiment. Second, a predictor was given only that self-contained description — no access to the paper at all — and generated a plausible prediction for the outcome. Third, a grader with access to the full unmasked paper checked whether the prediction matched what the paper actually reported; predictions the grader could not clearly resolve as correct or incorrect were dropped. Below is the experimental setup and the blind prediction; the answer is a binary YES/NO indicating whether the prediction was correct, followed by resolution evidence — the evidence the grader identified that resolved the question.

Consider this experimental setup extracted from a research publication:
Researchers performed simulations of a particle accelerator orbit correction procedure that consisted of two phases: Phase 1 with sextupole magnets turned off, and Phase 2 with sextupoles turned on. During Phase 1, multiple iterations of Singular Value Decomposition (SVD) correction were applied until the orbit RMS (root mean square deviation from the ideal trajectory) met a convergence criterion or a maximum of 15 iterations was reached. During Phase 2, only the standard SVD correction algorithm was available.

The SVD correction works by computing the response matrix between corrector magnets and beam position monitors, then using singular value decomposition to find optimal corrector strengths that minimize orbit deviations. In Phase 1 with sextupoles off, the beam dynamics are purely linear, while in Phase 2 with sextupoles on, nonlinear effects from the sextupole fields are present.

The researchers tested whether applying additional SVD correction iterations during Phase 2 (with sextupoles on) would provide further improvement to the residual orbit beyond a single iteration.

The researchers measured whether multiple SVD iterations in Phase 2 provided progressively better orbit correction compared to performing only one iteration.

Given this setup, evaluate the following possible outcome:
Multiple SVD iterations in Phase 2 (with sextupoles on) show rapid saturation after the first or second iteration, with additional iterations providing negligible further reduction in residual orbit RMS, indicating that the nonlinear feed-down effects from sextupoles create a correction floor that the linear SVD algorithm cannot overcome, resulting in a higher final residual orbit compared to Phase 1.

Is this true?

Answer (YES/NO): NO